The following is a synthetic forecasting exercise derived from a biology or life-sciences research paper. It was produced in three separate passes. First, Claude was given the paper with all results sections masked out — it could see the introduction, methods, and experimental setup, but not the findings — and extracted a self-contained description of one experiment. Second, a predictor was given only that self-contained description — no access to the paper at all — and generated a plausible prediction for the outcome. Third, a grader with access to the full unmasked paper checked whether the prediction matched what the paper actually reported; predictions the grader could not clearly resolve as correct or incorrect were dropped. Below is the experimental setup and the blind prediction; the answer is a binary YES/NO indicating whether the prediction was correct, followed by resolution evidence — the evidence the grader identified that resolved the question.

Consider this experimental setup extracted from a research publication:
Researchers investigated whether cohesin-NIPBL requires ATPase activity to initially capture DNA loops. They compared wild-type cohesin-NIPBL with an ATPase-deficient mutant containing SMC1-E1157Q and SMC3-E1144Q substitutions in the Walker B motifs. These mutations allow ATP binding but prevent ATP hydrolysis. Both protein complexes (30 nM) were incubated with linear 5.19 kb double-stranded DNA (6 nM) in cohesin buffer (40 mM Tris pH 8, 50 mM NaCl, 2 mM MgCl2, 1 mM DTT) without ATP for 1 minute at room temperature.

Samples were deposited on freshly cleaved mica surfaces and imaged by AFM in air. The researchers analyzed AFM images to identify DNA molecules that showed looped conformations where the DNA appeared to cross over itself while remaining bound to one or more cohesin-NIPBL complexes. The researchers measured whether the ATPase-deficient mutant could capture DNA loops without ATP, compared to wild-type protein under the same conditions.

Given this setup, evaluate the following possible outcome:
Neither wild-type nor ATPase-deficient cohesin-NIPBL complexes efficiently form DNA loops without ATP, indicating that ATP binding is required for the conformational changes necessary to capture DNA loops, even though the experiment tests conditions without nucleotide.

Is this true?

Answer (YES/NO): NO